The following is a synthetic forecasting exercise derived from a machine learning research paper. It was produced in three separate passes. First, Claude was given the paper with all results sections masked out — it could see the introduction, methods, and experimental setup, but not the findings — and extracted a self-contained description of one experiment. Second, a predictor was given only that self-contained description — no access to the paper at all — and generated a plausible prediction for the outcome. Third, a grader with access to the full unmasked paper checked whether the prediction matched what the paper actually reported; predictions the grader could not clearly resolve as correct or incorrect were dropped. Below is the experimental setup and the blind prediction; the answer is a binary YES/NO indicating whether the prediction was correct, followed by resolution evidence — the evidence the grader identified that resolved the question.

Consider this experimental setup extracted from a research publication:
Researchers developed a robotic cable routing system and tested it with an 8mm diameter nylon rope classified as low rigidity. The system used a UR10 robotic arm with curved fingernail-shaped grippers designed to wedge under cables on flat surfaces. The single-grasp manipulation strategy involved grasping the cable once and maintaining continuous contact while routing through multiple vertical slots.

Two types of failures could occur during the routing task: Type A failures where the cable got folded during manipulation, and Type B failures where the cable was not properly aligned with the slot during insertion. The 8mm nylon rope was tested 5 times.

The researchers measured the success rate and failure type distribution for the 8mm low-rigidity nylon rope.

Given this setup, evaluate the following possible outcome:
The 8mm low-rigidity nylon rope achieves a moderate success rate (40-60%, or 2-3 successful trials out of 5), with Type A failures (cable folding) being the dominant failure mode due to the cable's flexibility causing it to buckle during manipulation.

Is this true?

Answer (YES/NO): NO